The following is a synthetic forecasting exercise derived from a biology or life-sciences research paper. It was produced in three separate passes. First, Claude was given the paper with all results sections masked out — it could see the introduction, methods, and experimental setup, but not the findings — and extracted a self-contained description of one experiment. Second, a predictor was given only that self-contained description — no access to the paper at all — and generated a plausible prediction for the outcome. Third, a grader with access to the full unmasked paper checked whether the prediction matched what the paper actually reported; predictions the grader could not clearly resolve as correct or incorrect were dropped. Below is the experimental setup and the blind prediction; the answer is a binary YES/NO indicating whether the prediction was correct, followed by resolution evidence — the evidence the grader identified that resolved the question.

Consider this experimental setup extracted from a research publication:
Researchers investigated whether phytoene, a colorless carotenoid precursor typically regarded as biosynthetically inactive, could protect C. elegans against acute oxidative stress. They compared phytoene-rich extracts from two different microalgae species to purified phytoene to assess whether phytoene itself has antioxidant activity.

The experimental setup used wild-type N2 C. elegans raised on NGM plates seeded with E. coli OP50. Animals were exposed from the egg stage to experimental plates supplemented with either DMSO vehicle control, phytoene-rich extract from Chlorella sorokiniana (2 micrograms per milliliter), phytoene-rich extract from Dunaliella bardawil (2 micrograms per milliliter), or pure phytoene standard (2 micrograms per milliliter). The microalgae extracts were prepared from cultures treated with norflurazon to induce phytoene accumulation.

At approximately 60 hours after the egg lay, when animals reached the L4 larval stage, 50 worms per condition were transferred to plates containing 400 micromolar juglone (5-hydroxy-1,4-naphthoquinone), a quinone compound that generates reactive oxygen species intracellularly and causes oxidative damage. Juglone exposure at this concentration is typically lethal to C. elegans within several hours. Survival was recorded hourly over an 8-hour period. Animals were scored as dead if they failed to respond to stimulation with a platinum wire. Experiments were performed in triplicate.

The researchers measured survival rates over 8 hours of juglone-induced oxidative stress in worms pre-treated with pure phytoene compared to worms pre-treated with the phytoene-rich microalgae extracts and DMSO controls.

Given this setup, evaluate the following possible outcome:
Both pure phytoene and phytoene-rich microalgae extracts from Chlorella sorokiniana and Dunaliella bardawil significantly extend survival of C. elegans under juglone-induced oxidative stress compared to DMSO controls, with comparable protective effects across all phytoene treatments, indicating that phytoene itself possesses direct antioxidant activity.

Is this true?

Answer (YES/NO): YES